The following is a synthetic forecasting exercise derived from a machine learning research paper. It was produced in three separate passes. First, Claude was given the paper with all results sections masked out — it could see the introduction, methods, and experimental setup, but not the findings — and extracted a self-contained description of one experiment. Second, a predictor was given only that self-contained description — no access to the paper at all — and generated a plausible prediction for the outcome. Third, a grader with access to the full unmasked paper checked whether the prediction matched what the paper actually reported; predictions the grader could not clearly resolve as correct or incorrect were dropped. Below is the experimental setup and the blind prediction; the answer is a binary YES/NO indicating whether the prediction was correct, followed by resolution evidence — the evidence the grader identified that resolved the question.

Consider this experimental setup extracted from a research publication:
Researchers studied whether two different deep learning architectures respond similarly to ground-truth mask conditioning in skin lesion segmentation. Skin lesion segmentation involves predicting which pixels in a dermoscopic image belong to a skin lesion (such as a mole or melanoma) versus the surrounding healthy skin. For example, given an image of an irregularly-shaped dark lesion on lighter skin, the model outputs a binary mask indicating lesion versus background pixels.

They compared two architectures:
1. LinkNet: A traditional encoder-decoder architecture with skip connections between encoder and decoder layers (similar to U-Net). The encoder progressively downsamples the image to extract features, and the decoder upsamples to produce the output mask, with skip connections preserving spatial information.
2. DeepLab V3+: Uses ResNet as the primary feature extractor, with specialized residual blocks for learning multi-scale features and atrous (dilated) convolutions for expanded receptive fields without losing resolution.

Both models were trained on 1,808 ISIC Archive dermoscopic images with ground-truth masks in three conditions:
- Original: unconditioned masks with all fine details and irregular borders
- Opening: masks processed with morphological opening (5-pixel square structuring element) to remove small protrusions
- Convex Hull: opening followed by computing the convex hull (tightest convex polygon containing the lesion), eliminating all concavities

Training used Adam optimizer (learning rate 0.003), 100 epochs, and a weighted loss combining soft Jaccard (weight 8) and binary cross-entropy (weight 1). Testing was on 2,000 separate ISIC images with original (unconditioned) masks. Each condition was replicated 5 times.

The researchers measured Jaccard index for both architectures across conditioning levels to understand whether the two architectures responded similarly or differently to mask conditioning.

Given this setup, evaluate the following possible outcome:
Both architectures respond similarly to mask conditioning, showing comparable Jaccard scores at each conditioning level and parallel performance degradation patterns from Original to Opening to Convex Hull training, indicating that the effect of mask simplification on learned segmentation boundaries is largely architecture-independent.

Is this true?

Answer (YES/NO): NO